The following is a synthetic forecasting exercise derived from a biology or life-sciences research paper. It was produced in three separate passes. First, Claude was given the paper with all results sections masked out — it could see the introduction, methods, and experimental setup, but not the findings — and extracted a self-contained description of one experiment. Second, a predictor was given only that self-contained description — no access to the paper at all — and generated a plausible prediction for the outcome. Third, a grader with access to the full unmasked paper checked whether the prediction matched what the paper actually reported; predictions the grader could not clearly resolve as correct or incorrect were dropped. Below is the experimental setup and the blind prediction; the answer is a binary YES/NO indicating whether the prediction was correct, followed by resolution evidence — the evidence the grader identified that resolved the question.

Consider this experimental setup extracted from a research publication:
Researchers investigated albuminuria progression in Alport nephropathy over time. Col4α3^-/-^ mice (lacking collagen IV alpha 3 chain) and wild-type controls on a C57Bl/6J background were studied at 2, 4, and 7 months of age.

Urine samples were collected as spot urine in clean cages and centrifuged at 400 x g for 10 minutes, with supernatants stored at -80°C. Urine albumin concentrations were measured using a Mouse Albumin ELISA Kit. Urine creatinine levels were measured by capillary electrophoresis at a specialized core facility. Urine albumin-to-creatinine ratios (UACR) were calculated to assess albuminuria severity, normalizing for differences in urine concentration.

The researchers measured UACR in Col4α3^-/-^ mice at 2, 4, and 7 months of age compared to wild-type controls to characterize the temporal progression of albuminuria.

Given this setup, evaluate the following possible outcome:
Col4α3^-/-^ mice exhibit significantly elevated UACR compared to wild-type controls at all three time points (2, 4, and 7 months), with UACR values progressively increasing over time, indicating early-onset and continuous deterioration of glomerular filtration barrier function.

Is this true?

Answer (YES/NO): NO